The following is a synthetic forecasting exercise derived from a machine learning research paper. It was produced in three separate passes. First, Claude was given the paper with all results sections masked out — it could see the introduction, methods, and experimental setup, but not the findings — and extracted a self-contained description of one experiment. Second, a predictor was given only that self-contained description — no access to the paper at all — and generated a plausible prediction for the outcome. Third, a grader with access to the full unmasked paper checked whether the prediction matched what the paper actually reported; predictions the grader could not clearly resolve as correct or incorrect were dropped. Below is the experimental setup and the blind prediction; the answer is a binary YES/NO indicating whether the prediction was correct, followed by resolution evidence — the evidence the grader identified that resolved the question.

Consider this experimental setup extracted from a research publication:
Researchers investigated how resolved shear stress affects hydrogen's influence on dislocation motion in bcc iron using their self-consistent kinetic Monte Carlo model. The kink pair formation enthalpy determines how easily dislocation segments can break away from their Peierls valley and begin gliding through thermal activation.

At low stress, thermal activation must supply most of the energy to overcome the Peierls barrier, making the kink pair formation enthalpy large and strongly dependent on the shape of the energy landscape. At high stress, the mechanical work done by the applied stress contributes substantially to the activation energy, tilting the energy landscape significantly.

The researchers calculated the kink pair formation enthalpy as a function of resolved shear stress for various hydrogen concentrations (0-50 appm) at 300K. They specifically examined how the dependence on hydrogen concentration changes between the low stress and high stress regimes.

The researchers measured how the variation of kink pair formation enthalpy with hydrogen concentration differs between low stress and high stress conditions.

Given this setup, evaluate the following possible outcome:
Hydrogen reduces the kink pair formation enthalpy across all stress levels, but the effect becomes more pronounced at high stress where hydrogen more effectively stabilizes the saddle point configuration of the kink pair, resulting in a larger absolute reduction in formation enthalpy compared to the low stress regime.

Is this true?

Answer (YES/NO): NO